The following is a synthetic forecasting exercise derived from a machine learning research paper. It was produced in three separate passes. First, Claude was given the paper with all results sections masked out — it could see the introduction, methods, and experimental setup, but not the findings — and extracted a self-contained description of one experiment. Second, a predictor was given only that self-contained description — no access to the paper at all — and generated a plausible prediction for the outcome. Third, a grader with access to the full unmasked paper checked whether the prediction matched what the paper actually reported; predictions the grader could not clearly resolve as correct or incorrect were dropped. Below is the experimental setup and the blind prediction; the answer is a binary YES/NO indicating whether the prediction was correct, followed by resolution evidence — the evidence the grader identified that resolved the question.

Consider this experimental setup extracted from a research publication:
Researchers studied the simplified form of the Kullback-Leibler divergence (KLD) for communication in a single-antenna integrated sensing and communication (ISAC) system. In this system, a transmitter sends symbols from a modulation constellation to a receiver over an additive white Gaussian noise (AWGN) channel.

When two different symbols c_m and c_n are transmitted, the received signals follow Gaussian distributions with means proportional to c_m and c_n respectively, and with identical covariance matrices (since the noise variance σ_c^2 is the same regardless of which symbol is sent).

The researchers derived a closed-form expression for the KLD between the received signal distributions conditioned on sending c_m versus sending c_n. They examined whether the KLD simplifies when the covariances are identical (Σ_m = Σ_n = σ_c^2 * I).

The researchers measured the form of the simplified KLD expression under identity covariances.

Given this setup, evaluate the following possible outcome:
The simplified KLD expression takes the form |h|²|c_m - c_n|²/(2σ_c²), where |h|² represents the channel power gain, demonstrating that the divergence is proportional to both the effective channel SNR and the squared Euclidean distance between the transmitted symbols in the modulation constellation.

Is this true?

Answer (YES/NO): NO